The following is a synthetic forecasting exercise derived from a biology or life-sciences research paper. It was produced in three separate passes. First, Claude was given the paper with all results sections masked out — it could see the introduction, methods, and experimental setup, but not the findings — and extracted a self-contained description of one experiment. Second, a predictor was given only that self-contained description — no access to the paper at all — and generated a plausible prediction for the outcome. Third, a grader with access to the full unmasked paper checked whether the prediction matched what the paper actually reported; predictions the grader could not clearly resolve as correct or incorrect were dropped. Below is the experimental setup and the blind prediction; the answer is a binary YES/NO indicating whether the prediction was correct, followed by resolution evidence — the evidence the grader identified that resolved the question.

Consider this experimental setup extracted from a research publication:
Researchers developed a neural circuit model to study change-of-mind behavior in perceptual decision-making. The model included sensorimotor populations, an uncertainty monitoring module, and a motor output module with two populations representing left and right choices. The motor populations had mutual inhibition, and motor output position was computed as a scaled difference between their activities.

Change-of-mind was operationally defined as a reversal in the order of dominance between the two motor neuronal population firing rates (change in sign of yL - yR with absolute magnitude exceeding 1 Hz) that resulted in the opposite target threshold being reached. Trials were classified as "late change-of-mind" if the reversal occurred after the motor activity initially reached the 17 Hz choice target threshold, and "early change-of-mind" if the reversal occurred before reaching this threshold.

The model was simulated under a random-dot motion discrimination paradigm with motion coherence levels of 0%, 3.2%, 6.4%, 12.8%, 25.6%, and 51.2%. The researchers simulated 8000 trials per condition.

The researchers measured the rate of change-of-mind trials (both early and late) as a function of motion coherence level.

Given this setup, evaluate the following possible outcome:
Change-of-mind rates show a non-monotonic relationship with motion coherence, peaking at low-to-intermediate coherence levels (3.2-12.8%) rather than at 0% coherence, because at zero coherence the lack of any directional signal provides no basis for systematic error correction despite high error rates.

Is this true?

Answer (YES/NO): NO